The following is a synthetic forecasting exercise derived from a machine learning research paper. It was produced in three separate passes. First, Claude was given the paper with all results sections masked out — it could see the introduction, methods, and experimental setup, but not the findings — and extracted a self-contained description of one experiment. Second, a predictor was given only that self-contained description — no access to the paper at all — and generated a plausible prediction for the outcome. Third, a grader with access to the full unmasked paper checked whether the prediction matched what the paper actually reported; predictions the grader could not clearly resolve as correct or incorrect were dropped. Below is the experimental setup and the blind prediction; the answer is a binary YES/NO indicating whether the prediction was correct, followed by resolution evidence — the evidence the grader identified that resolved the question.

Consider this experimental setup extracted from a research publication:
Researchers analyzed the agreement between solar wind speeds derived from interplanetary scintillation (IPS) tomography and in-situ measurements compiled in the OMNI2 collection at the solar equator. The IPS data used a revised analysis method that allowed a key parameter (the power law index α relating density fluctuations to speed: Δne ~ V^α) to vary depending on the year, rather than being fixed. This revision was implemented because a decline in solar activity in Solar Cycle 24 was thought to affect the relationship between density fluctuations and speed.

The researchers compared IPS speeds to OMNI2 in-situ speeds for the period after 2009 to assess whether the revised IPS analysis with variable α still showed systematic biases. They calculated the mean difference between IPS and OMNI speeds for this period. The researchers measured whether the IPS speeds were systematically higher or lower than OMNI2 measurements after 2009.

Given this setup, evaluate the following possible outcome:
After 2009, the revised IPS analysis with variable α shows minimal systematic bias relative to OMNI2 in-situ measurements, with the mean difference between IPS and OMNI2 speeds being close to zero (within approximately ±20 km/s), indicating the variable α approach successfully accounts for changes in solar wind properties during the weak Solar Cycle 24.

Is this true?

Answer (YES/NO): NO